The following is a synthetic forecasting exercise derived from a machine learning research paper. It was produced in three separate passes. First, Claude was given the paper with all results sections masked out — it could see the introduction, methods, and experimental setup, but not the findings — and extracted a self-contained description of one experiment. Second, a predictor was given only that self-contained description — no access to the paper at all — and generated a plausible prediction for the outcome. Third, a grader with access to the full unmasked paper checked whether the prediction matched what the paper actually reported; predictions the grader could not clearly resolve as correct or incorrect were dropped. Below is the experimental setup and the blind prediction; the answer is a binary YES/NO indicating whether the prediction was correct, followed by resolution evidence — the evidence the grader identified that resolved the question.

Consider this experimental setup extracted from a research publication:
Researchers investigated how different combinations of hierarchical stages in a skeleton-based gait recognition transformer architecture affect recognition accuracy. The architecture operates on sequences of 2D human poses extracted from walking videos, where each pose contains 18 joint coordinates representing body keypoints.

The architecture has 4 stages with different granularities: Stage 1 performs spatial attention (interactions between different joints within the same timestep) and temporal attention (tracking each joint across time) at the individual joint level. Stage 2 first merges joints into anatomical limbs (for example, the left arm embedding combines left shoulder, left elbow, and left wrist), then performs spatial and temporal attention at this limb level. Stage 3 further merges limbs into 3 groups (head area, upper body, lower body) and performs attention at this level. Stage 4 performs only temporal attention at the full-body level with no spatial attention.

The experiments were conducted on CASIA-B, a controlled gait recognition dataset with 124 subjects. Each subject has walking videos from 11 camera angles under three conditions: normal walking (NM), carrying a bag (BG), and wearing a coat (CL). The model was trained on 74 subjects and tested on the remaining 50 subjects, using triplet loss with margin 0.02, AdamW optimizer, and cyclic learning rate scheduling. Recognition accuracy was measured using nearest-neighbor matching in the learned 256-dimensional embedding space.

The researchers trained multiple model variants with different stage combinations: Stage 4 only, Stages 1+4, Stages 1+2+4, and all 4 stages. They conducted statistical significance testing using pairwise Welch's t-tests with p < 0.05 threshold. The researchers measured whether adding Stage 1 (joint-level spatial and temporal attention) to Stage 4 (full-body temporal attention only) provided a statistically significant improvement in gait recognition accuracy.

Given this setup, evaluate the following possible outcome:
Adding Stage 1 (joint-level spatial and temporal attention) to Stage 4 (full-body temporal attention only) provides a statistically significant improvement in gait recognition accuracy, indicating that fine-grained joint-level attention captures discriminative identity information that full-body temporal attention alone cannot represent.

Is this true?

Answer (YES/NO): YES